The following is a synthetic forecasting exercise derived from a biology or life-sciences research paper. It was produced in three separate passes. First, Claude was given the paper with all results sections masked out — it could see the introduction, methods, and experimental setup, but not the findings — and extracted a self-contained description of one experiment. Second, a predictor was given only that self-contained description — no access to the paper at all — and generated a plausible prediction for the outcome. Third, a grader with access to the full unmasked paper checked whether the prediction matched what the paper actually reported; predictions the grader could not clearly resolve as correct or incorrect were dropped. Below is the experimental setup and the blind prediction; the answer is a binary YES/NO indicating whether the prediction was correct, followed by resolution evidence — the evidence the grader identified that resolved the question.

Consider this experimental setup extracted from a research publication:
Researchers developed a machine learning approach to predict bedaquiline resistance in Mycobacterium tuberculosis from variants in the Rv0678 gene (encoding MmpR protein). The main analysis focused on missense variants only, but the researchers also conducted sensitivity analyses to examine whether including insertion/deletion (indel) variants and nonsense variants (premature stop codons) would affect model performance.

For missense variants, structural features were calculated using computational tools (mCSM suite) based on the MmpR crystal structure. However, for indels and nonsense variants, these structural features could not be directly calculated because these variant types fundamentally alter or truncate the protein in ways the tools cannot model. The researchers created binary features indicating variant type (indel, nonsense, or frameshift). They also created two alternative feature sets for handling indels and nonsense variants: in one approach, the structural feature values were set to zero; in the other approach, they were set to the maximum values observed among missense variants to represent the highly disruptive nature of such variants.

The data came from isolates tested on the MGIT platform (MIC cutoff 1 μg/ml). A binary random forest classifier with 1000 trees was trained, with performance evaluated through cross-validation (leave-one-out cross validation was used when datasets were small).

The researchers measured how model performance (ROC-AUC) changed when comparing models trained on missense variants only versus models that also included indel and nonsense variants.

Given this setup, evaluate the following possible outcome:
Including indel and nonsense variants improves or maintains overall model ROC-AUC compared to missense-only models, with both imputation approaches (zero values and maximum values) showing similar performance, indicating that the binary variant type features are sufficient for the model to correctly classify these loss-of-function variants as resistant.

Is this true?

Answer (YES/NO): NO